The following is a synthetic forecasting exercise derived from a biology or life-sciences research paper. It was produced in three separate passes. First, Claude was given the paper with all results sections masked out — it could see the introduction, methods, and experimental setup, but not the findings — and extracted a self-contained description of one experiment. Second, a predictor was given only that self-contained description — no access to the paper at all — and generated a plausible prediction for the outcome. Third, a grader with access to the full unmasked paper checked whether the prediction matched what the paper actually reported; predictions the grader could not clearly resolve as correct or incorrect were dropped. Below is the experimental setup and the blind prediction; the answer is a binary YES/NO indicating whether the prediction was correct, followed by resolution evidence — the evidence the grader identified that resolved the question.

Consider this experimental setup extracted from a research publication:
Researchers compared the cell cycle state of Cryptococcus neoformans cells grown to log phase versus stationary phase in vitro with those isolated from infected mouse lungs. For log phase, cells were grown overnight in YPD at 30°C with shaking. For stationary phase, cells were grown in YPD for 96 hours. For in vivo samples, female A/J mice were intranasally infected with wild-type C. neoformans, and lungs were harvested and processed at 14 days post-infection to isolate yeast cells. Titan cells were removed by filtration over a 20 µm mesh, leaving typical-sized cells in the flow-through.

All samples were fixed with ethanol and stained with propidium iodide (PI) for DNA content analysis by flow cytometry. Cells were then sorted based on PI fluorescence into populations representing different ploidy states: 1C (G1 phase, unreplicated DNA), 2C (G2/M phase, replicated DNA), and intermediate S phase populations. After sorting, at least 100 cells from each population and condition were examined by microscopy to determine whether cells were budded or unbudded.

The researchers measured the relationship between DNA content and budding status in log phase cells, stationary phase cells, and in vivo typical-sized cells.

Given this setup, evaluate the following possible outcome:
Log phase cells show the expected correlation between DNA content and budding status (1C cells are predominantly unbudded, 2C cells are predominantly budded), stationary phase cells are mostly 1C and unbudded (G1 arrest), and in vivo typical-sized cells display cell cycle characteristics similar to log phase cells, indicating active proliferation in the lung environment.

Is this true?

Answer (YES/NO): NO